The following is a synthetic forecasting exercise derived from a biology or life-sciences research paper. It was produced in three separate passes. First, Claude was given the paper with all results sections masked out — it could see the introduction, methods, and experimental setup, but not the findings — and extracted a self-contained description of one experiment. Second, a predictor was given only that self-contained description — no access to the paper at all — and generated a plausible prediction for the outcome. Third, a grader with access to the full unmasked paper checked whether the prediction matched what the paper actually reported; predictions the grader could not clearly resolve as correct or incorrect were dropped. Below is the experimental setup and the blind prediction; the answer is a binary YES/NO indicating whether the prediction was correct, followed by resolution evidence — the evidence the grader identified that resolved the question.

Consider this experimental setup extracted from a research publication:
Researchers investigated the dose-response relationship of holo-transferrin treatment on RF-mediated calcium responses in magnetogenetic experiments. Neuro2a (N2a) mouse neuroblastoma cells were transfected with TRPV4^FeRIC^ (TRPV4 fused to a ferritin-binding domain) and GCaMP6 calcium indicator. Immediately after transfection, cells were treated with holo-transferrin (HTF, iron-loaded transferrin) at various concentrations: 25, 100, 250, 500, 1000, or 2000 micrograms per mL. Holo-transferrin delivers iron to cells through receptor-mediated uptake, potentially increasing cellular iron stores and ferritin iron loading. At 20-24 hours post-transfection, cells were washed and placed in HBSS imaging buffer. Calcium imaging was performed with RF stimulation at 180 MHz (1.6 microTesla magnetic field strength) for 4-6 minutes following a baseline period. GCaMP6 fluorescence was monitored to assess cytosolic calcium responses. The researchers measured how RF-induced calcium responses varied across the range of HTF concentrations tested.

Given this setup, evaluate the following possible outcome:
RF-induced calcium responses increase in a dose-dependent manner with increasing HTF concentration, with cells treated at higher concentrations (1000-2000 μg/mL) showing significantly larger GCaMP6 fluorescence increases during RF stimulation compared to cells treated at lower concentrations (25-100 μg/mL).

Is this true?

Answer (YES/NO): NO